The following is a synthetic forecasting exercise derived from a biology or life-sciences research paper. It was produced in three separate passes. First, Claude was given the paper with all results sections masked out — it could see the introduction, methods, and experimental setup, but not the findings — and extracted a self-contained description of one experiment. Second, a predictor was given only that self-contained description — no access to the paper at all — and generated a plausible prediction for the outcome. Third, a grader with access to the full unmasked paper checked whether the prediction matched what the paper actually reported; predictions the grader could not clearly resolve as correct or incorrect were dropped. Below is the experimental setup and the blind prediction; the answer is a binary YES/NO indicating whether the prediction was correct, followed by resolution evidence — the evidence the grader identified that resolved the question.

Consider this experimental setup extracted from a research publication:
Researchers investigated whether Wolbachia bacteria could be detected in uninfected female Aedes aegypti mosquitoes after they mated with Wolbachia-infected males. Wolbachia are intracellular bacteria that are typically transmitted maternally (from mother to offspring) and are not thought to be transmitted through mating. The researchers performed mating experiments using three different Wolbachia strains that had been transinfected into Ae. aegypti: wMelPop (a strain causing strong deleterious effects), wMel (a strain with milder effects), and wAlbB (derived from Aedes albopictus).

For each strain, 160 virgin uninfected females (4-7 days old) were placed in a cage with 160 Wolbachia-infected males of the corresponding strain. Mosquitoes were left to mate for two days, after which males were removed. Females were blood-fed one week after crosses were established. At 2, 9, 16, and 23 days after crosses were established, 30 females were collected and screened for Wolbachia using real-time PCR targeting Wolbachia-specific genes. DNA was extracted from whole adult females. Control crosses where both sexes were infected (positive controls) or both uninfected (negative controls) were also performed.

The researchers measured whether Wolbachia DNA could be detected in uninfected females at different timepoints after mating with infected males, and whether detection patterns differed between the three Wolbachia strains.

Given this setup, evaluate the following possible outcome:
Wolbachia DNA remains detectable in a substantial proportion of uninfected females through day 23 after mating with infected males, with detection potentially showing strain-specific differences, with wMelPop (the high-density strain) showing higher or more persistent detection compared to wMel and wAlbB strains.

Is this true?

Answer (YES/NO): NO